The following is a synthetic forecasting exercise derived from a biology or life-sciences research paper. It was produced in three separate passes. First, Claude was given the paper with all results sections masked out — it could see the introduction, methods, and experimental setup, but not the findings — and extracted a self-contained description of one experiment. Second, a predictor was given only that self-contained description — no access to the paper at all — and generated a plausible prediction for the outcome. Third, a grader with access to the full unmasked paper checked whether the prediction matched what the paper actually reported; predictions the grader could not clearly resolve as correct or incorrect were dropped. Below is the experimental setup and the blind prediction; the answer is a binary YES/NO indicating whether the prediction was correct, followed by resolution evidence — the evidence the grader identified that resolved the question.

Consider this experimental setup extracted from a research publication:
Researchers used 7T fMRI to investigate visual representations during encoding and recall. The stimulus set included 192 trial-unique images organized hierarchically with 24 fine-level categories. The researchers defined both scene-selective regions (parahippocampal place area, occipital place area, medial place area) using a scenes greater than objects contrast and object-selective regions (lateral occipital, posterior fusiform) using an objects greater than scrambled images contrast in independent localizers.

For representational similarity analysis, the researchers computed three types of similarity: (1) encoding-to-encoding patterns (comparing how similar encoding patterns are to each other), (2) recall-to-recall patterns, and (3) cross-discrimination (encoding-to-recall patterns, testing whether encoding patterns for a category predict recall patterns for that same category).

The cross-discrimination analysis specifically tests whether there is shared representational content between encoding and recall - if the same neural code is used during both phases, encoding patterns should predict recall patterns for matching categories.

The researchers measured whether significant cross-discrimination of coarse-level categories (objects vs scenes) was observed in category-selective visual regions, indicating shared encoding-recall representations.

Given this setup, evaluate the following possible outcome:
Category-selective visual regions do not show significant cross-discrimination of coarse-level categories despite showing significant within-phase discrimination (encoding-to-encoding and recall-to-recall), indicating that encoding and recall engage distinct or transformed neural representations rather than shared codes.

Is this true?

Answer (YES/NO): NO